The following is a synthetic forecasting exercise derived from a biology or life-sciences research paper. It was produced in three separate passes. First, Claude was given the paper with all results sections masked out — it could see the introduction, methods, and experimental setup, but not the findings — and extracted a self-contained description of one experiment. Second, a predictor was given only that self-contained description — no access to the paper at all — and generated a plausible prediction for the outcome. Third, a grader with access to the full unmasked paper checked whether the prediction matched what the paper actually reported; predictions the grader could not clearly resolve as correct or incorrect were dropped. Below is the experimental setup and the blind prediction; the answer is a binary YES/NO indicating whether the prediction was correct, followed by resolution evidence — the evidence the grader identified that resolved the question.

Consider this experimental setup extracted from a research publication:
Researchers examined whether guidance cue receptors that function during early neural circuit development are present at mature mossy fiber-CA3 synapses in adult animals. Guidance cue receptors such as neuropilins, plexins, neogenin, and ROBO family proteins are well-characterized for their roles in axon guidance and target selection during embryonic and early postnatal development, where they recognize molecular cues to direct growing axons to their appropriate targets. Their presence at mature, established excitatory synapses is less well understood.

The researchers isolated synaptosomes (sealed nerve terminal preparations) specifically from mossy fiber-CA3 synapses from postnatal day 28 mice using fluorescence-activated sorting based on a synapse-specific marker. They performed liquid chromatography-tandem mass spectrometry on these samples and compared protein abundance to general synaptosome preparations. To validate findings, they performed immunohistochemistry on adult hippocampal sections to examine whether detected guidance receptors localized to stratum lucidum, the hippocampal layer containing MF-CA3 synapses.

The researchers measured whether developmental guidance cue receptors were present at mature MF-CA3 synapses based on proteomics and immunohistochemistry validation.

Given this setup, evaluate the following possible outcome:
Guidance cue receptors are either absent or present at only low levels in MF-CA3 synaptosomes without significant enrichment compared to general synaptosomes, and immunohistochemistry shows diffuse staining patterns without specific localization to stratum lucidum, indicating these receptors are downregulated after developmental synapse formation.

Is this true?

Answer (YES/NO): NO